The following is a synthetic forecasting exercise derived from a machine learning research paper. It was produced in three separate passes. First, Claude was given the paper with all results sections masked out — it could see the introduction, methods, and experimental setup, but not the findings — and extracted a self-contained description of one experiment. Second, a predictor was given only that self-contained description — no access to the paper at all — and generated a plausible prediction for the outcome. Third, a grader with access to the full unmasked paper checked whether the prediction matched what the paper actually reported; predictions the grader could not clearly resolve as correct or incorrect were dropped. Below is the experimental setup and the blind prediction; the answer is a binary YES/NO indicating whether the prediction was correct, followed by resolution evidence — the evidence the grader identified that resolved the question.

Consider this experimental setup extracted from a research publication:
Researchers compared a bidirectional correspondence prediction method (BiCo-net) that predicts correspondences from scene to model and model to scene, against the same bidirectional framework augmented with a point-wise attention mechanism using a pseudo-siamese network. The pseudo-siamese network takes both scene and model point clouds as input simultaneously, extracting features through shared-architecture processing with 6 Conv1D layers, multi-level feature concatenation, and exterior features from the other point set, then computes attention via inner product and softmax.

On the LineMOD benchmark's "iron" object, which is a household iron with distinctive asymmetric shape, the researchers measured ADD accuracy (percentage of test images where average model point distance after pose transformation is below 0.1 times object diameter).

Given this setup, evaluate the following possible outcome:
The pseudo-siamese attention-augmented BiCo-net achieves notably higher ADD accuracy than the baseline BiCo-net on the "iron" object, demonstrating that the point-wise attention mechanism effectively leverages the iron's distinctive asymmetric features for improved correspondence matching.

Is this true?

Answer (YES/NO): NO